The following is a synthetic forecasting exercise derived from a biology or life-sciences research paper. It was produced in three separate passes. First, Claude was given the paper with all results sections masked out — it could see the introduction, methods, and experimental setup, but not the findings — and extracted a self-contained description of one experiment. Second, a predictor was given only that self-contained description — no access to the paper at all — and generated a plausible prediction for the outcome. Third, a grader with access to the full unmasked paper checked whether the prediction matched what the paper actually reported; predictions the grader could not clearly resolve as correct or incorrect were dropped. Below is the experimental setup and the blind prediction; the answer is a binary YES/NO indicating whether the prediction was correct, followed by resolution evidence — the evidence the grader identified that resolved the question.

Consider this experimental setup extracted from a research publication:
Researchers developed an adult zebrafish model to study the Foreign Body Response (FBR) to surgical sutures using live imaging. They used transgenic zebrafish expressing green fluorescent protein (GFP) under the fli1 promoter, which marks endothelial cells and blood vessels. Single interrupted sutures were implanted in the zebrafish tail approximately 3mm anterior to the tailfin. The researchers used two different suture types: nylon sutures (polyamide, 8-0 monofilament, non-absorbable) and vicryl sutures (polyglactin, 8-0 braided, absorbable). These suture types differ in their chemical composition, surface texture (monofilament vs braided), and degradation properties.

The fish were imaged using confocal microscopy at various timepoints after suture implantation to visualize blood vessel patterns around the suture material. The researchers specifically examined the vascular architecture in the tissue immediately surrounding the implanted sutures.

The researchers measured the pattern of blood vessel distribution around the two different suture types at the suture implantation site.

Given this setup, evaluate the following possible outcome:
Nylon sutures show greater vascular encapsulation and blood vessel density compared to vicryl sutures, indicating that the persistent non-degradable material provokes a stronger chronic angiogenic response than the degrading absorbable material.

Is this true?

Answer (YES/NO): NO